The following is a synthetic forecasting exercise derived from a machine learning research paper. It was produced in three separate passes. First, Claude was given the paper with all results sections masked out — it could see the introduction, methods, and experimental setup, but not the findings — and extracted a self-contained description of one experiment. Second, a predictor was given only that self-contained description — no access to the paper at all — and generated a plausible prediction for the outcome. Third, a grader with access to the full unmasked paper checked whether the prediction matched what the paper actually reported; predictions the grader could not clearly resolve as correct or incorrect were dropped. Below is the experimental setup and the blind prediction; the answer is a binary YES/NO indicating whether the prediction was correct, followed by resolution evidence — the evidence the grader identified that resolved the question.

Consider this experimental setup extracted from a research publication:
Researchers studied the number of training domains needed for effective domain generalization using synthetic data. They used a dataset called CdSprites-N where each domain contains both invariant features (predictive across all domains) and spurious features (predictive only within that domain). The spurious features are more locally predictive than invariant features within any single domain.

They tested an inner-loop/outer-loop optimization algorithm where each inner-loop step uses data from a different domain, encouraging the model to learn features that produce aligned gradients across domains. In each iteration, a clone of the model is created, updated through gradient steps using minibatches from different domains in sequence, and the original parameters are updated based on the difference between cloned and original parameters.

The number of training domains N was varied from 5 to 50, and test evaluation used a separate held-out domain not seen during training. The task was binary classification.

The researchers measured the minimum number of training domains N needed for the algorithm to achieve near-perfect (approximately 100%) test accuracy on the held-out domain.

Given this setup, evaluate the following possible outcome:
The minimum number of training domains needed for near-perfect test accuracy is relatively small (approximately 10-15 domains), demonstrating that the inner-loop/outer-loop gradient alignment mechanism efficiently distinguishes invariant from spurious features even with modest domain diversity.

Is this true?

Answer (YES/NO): NO